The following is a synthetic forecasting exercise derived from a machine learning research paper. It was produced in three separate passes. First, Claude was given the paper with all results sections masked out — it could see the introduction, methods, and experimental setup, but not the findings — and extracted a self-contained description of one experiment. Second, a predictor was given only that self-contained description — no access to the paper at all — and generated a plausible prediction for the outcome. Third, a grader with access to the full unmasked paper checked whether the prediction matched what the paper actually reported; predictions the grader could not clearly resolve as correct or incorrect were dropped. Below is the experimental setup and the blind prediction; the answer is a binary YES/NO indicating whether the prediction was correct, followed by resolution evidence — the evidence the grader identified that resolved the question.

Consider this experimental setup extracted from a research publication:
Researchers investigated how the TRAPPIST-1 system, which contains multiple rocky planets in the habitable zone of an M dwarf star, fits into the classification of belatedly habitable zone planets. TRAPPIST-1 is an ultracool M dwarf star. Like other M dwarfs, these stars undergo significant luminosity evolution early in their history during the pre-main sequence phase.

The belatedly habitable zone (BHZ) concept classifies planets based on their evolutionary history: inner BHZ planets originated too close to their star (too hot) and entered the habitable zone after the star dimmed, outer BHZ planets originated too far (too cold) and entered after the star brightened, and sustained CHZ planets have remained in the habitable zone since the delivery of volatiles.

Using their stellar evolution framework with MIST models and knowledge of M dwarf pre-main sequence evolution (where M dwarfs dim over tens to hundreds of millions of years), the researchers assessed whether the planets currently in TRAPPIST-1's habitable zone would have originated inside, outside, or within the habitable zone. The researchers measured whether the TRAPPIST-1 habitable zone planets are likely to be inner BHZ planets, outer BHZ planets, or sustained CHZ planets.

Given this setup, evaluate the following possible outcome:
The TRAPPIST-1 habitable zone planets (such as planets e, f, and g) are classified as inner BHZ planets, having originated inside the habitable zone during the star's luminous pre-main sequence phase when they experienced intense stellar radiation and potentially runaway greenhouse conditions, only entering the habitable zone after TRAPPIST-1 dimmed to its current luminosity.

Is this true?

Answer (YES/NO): YES